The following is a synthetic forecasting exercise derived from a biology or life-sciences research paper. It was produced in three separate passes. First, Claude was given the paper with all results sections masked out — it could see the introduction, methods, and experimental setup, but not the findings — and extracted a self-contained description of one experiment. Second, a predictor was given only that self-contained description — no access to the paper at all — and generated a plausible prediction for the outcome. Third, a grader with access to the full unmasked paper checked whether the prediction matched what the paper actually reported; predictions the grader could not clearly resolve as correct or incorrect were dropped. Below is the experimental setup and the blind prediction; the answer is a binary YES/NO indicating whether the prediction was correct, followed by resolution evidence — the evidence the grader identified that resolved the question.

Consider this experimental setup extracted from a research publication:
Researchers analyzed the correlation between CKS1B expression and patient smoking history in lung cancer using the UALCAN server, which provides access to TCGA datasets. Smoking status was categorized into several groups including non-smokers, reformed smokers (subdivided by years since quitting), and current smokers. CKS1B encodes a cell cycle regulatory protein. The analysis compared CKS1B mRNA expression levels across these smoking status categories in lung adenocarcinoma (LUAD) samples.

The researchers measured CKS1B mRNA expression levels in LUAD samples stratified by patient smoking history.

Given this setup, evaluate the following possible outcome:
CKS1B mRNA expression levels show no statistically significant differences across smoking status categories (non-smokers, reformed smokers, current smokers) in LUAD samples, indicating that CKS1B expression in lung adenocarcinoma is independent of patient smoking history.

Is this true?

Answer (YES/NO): NO